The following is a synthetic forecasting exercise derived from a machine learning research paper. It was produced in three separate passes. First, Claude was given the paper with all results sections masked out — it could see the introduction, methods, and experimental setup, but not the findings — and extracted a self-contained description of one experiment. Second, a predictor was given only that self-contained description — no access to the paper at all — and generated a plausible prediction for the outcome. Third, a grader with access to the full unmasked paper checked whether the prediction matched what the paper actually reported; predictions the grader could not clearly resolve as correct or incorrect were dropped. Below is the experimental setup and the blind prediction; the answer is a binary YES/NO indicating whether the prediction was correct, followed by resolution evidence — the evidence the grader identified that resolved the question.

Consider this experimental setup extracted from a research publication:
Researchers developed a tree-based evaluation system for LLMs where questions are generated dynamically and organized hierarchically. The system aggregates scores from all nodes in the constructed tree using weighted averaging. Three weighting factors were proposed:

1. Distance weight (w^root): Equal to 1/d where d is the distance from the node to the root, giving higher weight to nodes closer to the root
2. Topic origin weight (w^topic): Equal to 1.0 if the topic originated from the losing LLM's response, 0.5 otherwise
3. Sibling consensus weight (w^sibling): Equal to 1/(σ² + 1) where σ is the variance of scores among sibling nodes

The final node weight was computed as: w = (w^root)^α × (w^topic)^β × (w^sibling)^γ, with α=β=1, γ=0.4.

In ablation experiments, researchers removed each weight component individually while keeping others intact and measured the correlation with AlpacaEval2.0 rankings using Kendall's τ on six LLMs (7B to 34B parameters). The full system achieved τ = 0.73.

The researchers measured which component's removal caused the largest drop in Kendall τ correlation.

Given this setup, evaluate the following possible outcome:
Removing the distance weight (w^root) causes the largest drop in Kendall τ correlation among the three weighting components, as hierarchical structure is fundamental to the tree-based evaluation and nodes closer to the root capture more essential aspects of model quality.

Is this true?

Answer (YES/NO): NO